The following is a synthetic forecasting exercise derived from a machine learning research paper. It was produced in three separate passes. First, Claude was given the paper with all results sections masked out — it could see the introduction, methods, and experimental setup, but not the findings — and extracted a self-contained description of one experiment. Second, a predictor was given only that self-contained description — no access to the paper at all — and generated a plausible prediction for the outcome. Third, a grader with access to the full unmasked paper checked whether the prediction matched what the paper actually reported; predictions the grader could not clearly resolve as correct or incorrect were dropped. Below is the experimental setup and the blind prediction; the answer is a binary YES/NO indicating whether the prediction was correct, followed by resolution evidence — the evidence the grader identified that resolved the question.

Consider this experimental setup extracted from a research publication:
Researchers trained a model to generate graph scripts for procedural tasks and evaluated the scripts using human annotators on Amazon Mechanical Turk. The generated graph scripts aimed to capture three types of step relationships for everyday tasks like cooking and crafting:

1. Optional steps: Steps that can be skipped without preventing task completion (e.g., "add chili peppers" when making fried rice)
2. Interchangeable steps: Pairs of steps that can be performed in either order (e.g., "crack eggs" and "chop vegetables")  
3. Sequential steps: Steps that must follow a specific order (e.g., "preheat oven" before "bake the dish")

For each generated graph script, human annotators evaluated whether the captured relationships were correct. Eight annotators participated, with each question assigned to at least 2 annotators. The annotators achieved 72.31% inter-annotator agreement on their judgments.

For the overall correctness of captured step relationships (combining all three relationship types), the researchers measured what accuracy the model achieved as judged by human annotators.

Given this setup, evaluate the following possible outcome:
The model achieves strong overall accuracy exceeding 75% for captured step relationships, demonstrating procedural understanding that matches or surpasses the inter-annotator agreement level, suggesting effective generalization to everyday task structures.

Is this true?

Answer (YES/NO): YES